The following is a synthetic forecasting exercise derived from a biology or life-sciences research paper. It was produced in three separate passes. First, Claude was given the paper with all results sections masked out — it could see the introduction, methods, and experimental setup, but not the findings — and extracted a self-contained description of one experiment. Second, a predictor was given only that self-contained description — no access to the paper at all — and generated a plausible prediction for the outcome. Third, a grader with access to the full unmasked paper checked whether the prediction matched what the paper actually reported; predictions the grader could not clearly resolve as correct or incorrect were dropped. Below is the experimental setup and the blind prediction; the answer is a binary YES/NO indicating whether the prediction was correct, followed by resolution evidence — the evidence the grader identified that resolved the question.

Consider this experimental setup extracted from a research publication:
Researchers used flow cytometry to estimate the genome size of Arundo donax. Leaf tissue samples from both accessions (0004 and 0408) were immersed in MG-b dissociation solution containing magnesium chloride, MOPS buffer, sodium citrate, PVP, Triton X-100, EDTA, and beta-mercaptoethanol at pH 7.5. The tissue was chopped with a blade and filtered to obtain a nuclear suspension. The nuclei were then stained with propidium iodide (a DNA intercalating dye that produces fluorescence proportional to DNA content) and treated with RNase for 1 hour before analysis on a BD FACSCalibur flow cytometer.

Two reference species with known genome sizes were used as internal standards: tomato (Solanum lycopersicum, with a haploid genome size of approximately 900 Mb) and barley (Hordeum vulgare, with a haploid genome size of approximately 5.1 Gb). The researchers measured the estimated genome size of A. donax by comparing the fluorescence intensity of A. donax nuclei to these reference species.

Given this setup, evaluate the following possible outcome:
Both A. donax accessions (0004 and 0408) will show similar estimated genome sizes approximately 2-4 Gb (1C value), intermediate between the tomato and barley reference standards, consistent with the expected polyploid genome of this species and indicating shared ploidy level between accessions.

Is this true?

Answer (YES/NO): NO